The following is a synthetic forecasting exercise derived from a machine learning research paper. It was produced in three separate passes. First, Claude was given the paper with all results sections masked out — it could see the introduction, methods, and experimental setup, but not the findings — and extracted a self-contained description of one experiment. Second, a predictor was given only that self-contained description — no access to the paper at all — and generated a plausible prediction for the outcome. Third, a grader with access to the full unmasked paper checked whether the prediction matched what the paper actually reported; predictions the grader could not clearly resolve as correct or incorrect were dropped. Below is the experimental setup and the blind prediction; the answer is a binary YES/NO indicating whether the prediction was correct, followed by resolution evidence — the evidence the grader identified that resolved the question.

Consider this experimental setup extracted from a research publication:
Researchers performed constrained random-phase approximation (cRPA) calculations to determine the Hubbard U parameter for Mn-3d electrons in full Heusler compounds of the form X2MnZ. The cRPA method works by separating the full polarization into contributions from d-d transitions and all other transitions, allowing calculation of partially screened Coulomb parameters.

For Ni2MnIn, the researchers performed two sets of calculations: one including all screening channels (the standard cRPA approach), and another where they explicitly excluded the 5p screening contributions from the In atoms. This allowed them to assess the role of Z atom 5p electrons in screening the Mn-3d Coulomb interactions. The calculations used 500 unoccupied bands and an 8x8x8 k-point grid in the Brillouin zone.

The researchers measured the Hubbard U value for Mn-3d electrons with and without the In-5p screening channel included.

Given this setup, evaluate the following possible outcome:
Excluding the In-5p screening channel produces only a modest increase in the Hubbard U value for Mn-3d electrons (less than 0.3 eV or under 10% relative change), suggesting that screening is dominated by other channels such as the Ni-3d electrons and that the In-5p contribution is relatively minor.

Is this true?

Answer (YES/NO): NO